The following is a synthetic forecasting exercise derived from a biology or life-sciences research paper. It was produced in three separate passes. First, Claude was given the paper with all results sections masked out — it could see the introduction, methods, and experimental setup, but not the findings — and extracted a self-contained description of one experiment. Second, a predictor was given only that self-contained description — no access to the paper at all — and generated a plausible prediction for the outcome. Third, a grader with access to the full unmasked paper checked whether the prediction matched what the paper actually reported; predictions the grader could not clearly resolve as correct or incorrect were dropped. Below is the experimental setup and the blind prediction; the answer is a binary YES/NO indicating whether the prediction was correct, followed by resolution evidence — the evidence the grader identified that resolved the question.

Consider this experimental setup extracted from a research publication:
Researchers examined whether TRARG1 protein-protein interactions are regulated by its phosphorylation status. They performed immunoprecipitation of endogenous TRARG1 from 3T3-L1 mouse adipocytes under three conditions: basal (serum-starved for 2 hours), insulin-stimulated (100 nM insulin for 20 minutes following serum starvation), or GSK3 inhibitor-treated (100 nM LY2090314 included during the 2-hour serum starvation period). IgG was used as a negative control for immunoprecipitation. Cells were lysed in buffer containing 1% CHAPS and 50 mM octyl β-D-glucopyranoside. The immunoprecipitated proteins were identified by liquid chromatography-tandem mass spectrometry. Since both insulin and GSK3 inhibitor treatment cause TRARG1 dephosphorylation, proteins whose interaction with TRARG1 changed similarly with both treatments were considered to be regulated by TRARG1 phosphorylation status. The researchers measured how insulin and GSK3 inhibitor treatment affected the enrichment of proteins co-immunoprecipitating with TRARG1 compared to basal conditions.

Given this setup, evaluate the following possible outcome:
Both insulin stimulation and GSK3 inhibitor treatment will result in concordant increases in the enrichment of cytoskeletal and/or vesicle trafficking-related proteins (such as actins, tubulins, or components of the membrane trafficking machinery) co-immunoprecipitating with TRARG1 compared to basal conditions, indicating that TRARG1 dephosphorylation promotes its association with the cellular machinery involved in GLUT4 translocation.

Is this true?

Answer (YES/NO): NO